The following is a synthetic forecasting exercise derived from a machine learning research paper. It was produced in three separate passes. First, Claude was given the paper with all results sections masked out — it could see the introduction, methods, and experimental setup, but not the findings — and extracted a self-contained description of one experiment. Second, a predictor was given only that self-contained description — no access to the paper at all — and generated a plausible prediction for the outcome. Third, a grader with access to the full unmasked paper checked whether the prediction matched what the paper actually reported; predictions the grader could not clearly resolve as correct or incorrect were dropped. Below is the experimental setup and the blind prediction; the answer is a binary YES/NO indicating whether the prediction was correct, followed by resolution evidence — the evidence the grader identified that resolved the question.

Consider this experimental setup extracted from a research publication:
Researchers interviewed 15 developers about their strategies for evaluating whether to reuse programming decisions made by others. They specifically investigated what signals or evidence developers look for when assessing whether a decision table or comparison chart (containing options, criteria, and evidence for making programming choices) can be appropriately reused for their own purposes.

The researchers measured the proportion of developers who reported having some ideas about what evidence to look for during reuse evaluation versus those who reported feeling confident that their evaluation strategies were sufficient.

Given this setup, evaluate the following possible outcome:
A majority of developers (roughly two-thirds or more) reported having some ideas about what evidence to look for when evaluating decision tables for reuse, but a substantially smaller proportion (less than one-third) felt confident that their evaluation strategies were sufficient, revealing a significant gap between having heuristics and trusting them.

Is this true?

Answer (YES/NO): YES